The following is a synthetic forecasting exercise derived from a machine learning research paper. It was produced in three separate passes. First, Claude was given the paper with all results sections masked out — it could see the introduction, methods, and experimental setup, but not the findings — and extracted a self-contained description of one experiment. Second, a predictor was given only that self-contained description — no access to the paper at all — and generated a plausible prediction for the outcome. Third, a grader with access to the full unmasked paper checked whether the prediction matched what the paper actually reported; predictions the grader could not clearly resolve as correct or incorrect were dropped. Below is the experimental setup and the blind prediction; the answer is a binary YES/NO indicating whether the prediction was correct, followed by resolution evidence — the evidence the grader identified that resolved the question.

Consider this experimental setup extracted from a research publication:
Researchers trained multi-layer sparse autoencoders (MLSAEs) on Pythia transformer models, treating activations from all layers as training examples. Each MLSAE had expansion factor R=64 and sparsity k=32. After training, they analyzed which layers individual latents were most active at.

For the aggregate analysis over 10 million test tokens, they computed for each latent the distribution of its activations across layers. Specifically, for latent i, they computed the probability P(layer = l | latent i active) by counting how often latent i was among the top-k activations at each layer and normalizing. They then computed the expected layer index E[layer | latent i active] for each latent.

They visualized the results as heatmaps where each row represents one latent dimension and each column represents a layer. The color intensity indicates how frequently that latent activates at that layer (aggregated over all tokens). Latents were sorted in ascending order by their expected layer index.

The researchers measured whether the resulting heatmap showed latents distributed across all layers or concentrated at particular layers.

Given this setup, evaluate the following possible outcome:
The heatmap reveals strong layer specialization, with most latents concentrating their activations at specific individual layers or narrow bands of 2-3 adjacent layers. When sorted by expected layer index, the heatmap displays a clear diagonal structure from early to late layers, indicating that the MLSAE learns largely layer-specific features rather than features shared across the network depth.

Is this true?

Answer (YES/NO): NO